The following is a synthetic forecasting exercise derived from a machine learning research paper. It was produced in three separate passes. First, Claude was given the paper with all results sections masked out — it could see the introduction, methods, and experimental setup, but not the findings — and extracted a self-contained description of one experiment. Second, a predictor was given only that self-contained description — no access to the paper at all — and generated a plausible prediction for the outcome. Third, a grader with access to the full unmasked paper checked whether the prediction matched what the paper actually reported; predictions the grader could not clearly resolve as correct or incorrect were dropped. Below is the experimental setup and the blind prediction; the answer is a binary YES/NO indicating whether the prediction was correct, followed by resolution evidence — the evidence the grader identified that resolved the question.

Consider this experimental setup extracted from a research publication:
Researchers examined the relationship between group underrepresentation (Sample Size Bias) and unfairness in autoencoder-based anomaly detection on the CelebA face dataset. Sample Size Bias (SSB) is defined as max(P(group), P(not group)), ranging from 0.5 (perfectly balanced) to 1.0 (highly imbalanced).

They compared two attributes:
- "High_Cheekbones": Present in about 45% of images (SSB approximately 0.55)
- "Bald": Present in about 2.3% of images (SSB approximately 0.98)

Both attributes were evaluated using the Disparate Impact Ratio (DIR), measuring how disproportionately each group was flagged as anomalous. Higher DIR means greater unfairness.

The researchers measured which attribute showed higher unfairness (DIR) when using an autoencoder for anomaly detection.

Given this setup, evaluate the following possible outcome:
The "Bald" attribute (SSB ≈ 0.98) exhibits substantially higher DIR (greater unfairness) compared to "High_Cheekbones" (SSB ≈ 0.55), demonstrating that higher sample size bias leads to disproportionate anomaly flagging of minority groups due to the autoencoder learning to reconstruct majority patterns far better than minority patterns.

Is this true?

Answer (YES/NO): NO